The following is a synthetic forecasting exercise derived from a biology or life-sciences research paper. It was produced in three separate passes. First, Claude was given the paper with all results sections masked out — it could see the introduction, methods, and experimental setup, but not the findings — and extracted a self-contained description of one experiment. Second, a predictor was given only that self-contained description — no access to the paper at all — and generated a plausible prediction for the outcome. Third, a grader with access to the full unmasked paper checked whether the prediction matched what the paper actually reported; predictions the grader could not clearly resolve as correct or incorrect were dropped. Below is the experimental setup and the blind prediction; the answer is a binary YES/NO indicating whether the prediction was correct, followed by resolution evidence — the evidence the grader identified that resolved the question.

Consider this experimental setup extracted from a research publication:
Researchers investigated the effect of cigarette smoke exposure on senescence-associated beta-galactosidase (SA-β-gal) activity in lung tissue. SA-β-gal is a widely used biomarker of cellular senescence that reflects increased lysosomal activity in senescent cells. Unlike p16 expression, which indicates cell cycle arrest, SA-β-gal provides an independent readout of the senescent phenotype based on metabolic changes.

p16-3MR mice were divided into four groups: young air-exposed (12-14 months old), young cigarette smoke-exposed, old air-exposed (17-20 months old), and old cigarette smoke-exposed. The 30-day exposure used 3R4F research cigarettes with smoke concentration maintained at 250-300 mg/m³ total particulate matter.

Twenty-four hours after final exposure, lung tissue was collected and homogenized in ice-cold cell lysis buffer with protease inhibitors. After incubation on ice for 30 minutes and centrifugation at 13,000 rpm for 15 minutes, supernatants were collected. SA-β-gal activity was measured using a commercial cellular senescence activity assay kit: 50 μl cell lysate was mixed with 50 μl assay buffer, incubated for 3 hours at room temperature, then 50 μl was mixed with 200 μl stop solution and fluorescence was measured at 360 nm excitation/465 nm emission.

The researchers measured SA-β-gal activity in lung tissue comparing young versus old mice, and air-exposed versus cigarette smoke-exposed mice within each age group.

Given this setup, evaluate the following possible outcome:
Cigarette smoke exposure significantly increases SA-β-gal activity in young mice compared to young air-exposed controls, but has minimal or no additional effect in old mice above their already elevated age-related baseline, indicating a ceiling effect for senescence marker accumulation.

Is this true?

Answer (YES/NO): NO